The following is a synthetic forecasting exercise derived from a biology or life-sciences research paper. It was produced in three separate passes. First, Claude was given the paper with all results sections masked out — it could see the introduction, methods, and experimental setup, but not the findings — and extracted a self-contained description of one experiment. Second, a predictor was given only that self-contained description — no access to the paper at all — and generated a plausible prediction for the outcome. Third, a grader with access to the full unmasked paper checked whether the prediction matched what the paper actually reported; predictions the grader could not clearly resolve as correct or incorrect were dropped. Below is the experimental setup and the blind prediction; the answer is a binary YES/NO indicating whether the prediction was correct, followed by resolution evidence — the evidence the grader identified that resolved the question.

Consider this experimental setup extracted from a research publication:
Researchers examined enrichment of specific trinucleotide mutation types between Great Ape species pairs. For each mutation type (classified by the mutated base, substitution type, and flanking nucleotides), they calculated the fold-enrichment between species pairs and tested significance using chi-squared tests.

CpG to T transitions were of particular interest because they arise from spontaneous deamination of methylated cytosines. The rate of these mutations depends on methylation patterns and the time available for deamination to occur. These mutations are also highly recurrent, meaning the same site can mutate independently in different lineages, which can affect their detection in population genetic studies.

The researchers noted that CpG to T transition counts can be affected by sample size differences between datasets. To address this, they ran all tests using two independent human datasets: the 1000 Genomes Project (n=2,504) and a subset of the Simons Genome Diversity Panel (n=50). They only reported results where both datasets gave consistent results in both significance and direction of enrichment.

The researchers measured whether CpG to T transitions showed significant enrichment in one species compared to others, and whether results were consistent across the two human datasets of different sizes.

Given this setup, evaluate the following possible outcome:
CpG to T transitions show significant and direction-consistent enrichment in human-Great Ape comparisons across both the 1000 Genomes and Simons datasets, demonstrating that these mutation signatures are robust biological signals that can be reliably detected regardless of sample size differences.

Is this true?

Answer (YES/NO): NO